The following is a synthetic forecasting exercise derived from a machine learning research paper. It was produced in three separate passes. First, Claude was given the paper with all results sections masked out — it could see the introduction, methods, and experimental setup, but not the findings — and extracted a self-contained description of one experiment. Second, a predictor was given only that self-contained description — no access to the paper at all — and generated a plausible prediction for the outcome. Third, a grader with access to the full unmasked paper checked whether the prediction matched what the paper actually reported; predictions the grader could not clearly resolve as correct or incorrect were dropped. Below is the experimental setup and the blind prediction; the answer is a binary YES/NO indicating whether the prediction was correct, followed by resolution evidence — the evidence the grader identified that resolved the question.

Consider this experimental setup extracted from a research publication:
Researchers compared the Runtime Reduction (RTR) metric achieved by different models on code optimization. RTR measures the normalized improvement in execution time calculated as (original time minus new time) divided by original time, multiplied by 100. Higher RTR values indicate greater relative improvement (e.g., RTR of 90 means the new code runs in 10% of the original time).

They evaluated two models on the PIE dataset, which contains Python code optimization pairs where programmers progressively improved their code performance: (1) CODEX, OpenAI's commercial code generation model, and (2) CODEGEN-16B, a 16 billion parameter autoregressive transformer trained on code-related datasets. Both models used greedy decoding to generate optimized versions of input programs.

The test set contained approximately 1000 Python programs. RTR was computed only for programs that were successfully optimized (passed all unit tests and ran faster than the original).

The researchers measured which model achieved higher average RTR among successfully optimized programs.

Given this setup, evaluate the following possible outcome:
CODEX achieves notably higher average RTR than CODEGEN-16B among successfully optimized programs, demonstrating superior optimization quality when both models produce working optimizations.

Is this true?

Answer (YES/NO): NO